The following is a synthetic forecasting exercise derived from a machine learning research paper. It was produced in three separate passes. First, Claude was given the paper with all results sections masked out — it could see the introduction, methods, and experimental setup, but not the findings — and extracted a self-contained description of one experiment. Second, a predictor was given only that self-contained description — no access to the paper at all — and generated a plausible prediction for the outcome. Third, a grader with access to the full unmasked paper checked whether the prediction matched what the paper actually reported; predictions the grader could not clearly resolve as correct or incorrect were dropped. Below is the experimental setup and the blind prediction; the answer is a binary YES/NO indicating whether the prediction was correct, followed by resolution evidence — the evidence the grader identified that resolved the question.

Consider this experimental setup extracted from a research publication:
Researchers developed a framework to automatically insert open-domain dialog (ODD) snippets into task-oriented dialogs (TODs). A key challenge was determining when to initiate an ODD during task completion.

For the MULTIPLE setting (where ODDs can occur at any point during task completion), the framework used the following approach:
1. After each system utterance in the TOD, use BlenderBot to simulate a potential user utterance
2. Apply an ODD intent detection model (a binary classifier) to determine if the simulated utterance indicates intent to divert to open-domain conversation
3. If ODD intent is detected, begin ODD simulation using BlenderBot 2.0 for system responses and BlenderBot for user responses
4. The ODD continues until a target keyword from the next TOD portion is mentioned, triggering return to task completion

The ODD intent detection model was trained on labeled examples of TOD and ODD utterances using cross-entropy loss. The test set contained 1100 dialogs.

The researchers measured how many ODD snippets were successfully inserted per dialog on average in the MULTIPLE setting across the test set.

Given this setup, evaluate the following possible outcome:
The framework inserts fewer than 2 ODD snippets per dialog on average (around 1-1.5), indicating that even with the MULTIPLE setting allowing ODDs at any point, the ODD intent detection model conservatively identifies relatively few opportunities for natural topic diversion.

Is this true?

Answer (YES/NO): NO